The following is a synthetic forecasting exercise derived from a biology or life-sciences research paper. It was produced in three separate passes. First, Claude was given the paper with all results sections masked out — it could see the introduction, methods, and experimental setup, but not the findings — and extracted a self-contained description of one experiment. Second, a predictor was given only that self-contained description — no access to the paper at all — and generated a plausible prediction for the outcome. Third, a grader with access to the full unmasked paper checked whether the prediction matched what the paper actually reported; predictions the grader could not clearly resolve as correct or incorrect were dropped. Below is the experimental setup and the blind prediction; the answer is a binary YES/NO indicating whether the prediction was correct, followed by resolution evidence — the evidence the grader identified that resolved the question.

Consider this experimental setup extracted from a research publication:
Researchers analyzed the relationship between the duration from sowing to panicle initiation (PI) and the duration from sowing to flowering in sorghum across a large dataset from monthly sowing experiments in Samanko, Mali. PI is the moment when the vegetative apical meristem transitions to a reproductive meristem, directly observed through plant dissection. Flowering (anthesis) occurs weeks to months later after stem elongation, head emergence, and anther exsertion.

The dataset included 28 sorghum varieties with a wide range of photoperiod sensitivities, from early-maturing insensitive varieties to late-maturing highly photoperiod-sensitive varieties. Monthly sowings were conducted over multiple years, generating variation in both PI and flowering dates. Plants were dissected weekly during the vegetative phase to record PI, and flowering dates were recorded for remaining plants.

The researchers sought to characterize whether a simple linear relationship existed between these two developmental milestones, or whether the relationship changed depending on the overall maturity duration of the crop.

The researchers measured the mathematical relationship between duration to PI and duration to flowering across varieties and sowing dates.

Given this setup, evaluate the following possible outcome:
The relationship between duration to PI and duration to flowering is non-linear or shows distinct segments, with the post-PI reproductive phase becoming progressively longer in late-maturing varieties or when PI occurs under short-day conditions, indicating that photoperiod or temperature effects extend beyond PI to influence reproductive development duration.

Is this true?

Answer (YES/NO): YES